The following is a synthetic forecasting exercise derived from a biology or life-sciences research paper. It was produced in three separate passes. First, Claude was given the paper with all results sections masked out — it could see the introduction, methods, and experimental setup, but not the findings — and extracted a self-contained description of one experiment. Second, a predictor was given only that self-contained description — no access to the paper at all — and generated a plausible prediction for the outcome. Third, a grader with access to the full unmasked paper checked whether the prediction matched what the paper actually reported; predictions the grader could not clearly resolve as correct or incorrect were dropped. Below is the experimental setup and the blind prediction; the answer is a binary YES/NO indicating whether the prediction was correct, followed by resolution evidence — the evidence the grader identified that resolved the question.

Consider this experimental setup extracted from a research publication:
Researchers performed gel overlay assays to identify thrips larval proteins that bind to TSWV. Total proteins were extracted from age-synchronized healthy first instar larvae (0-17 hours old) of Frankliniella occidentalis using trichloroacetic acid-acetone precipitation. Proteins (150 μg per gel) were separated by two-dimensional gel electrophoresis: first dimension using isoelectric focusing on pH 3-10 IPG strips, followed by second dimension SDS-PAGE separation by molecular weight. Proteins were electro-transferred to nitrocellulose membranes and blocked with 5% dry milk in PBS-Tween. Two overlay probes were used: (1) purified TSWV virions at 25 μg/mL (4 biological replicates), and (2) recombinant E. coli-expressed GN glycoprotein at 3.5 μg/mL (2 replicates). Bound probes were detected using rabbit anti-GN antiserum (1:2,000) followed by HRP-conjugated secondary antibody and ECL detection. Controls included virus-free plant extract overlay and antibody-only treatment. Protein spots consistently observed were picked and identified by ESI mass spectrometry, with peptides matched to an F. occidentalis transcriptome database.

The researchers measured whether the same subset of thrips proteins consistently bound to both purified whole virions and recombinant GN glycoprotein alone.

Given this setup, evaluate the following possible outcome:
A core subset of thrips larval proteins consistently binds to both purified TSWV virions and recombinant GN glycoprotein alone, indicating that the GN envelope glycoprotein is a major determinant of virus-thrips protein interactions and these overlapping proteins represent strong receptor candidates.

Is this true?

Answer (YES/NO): NO